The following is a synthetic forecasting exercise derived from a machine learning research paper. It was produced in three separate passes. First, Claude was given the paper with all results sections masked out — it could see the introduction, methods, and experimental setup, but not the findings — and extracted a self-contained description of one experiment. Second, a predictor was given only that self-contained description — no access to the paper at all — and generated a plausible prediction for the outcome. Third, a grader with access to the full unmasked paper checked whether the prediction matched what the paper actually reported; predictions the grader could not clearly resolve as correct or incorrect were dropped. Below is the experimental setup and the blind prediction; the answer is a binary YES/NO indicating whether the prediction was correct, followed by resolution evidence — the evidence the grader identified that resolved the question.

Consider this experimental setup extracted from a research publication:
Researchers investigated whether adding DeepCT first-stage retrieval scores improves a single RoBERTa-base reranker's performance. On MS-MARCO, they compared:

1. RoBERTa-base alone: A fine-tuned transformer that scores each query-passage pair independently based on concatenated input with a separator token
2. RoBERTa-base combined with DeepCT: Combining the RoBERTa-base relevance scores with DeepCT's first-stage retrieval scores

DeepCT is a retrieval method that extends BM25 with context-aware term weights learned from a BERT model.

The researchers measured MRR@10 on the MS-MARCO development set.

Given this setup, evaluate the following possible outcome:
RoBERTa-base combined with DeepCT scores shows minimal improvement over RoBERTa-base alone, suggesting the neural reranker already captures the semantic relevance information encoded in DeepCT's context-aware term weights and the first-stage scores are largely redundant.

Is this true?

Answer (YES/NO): NO